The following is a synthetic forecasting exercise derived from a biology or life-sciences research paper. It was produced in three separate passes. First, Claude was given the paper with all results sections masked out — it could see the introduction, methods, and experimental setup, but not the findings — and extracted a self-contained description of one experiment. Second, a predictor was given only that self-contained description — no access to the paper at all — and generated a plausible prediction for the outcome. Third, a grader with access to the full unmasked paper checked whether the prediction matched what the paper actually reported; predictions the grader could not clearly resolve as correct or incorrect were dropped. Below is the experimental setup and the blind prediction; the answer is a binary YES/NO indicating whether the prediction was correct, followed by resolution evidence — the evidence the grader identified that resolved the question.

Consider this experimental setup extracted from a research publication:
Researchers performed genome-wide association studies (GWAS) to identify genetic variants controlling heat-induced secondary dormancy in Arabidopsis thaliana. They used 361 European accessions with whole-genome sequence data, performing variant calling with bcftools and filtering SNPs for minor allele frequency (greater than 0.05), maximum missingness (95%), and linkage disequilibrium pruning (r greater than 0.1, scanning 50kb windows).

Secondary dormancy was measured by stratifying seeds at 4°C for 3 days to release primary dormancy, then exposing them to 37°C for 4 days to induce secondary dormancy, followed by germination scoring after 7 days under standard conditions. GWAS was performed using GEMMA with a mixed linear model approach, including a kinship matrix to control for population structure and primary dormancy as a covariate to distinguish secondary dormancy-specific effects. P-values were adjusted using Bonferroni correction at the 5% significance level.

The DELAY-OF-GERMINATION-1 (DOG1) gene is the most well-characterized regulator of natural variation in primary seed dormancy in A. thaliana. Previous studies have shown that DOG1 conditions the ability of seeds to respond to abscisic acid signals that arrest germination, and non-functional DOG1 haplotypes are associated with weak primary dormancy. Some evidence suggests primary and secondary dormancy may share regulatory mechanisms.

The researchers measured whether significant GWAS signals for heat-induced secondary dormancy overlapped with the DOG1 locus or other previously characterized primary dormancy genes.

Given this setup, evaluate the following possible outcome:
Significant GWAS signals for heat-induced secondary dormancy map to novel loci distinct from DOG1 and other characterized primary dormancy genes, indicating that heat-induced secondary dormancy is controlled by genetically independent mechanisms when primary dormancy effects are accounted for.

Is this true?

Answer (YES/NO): YES